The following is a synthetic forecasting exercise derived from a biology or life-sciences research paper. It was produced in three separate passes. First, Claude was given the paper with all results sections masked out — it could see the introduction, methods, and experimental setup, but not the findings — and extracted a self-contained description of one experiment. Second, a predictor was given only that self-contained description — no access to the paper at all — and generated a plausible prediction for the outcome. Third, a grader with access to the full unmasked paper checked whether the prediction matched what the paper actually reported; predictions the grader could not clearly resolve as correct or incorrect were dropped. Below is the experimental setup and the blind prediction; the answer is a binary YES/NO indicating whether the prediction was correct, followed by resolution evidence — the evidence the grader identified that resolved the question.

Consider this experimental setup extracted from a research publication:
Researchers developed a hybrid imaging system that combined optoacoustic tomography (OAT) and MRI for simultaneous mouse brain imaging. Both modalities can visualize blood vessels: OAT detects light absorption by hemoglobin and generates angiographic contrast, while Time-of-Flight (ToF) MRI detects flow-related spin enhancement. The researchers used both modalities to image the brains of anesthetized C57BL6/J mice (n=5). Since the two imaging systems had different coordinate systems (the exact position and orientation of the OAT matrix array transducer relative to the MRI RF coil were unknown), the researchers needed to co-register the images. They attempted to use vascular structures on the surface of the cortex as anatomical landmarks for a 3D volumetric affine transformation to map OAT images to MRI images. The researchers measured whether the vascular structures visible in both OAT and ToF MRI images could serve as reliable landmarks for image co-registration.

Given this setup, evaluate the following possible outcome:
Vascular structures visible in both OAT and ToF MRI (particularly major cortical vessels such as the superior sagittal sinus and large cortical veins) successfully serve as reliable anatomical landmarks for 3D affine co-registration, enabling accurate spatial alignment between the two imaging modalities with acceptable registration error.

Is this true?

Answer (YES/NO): YES